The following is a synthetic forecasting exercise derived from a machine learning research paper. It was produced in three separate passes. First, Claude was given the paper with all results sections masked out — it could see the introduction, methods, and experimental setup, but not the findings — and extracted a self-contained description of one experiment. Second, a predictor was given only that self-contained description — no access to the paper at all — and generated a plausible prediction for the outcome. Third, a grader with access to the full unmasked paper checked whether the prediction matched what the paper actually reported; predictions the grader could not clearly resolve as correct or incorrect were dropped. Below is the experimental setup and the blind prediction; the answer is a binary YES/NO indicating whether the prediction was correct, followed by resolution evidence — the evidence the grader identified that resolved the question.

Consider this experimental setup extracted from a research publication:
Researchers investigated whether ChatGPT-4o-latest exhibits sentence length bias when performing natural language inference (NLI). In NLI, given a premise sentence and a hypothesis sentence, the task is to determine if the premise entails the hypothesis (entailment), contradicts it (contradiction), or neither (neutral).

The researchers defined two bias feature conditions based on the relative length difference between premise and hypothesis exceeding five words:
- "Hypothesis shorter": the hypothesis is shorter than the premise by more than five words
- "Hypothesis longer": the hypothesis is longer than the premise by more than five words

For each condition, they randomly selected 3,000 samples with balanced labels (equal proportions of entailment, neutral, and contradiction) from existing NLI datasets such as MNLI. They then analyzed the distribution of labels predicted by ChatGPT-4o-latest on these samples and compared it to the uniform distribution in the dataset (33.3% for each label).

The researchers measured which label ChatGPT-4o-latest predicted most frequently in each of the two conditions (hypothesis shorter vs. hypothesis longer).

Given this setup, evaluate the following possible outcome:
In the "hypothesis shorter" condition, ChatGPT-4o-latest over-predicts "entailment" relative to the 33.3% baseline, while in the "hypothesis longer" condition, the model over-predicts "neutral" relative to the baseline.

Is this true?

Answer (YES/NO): YES